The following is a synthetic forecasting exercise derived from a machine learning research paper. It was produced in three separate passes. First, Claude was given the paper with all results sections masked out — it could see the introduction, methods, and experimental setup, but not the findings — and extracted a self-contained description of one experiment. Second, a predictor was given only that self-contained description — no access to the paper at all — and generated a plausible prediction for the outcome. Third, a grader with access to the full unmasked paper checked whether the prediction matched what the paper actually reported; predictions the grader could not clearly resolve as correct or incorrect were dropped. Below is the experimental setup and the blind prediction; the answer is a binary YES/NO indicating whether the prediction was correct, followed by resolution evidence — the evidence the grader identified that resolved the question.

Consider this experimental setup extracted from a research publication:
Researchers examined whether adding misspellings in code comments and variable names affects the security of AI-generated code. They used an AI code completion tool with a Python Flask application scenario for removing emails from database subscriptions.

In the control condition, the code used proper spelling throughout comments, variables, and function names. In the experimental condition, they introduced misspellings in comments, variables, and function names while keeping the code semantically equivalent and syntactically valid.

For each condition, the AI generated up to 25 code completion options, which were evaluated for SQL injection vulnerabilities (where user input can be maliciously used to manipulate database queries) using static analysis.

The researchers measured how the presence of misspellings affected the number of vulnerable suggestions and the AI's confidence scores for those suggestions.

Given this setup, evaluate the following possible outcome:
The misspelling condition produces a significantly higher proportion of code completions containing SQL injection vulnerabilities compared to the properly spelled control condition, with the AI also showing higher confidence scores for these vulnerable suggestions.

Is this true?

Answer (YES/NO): NO